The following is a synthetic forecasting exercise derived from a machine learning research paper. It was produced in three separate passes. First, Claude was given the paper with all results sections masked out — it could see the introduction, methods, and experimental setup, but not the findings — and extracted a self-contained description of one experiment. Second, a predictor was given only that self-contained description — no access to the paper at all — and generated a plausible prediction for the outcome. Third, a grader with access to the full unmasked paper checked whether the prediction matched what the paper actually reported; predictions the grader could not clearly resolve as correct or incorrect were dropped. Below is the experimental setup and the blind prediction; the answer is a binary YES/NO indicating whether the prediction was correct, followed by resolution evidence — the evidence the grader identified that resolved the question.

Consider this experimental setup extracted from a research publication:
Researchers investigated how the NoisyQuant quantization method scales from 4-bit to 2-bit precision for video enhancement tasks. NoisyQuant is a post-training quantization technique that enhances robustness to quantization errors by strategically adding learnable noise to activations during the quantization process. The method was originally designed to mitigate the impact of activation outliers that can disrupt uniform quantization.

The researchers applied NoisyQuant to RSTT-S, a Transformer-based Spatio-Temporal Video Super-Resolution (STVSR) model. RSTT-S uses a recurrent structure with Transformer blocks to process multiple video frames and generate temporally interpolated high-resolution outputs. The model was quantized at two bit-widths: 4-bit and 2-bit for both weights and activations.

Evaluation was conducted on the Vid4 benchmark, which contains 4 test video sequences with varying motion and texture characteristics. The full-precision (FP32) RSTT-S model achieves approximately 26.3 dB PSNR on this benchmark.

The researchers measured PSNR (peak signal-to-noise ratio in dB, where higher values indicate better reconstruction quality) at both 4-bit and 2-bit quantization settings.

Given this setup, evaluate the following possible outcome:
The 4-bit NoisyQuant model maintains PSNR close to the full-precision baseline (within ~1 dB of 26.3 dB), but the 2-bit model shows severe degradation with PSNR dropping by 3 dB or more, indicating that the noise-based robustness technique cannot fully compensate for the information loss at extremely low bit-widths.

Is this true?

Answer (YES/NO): NO